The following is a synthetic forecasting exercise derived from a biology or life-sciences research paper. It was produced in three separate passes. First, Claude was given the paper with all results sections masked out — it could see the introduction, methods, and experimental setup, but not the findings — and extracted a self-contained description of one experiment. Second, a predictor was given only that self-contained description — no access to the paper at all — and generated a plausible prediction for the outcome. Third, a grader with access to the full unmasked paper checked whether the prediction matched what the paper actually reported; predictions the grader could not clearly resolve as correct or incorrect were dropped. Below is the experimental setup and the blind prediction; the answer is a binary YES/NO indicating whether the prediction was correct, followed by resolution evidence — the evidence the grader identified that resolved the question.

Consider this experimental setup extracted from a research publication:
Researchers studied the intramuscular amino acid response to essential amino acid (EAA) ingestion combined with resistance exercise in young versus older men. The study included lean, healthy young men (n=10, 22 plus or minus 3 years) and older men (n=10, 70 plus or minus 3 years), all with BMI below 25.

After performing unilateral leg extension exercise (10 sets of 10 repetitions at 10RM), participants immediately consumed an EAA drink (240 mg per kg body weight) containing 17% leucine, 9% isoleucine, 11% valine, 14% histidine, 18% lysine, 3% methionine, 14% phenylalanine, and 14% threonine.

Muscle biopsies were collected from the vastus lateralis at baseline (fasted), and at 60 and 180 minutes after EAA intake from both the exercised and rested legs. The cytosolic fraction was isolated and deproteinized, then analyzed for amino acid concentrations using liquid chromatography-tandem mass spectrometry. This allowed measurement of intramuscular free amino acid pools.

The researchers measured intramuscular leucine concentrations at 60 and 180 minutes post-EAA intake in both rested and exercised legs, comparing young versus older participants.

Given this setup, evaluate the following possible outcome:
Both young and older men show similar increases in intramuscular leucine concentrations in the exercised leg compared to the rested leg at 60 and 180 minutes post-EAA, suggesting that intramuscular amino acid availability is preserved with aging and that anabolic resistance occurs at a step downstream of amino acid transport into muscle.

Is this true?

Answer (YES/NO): NO